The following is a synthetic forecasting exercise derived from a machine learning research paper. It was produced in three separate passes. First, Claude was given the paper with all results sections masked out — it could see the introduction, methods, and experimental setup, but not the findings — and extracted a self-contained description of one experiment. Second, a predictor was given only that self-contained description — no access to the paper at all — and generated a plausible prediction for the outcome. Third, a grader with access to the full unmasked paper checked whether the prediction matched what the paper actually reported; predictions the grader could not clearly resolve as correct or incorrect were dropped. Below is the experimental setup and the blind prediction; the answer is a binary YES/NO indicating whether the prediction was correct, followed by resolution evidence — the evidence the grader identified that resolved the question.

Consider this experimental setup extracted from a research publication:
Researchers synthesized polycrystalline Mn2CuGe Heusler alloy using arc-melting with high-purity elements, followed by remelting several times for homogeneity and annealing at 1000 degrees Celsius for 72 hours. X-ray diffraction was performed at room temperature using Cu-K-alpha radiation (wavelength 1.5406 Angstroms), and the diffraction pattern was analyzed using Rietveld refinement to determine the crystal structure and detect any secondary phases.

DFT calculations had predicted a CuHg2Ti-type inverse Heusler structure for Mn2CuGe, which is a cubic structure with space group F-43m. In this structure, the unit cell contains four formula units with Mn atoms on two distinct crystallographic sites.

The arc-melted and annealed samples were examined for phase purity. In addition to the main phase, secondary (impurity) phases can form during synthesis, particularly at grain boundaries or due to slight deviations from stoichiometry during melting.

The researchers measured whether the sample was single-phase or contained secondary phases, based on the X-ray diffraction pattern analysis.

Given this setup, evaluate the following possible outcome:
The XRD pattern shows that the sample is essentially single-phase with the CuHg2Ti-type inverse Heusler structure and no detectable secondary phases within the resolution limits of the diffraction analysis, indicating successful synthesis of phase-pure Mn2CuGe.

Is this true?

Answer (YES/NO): NO